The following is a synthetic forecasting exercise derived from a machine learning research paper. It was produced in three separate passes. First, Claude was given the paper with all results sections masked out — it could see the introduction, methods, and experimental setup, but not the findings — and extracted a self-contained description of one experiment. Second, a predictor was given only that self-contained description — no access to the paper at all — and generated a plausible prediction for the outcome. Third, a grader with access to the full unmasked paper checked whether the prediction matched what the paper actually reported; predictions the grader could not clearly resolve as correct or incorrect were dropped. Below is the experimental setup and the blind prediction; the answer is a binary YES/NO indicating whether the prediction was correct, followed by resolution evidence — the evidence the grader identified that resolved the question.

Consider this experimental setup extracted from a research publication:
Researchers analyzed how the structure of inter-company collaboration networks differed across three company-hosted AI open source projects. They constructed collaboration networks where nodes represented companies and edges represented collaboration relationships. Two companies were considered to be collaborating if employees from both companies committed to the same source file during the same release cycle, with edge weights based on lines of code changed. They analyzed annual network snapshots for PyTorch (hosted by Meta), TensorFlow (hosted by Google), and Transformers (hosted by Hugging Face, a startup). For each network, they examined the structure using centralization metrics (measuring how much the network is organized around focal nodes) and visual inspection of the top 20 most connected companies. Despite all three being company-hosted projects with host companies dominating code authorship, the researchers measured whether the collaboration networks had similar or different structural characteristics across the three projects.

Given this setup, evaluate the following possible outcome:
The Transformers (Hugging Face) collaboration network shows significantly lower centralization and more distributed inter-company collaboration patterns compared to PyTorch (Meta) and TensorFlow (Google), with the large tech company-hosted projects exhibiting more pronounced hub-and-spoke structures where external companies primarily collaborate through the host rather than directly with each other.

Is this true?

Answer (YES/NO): NO